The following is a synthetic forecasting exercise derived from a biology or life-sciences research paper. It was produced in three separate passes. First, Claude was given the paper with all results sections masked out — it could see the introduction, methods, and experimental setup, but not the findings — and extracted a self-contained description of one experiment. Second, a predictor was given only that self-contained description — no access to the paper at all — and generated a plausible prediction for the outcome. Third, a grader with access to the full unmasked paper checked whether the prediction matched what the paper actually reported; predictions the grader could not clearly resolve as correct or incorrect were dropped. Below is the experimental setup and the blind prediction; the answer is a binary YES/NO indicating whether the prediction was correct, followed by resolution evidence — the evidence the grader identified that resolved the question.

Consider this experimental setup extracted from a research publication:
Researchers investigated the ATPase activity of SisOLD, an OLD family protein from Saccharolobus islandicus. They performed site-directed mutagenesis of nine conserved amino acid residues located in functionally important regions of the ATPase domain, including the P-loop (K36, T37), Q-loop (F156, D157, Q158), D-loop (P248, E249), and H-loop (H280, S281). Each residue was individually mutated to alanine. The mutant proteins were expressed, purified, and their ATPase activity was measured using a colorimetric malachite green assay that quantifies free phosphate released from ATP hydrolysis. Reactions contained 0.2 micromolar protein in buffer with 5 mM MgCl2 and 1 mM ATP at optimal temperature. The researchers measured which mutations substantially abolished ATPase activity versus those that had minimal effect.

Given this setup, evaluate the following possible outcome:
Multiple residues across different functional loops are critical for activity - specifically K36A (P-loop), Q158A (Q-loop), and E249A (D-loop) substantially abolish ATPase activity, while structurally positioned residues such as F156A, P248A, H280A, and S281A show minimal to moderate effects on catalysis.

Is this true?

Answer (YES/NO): NO